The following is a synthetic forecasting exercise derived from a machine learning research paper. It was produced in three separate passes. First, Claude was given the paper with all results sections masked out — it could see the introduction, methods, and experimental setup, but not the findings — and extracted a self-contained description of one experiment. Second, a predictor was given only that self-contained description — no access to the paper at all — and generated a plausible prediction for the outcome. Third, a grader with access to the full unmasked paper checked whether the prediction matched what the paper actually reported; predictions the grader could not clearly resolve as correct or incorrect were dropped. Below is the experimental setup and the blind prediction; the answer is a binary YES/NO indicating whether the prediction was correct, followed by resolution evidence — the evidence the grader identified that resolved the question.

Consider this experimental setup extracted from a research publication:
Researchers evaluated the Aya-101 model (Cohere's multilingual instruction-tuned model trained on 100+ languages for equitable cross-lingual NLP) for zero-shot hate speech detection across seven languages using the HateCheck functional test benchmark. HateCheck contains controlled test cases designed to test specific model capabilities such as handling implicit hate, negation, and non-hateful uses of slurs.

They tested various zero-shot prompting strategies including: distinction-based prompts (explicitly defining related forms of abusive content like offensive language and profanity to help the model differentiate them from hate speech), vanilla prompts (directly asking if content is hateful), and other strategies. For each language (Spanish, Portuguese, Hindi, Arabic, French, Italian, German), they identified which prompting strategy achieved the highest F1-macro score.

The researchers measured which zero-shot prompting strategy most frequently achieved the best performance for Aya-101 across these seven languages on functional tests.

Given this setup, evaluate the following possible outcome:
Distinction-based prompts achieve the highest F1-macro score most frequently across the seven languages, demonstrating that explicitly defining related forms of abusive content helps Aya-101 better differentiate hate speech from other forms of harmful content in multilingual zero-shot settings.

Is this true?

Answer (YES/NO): YES